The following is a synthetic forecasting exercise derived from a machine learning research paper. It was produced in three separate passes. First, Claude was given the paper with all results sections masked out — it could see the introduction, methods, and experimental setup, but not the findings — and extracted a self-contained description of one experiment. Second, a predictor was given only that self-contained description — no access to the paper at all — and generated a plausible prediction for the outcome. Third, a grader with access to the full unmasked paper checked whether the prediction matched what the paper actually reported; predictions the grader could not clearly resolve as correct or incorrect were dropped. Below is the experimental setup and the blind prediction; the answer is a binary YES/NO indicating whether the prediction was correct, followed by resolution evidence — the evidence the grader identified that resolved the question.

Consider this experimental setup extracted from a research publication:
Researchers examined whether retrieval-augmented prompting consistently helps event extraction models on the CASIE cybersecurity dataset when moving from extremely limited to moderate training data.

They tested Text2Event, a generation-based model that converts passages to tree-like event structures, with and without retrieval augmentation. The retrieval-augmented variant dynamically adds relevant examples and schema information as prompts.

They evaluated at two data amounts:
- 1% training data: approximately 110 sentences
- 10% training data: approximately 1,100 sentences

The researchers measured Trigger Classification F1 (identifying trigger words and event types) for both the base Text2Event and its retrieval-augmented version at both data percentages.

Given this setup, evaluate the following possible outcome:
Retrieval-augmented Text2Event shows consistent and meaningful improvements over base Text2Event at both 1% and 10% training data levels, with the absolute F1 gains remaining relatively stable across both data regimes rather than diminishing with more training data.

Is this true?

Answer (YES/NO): NO